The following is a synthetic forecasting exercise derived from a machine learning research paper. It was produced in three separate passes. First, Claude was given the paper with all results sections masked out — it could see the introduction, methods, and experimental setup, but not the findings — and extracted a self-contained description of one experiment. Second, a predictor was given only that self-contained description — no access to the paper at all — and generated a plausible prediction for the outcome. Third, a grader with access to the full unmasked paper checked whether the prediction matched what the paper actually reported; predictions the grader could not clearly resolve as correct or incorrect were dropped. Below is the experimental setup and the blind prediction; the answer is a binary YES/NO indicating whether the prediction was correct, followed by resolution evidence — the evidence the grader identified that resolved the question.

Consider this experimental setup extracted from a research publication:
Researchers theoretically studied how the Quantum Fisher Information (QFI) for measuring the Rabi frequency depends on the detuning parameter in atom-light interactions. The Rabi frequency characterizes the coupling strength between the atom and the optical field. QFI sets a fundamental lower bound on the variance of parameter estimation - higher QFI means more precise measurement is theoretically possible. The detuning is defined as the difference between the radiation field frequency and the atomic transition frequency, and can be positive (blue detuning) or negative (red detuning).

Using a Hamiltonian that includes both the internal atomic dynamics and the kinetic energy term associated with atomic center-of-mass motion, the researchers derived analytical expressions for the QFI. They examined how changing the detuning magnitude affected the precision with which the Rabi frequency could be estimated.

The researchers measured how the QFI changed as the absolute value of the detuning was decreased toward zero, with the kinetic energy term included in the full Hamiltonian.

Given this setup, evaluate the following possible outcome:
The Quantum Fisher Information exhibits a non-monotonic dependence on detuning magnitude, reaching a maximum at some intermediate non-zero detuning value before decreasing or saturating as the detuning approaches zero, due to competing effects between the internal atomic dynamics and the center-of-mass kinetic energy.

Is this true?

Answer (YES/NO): NO